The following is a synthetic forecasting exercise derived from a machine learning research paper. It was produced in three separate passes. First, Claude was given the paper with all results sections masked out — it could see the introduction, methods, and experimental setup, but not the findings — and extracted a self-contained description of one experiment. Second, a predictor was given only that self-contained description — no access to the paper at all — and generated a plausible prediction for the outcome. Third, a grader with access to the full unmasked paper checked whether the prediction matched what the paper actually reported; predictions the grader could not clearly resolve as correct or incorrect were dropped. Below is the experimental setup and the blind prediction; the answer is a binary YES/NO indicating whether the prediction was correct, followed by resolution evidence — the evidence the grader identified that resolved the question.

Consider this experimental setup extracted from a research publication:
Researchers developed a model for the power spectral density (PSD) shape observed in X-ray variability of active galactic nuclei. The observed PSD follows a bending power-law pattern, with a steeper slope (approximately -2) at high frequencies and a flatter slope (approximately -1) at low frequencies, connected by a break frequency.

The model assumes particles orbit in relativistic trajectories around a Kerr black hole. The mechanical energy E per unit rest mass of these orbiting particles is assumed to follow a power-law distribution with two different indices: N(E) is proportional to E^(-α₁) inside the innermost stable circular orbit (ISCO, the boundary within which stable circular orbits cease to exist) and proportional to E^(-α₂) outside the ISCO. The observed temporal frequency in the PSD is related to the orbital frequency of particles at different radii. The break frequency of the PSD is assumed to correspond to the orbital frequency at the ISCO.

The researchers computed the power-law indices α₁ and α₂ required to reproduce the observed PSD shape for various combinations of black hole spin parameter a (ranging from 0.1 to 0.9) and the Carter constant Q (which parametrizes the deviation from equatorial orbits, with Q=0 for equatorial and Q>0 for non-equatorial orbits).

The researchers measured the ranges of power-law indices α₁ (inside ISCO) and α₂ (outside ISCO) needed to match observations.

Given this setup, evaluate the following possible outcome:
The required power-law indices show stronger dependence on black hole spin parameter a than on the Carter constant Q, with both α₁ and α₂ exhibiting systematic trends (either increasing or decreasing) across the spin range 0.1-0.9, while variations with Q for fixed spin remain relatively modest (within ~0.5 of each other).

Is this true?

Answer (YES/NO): NO